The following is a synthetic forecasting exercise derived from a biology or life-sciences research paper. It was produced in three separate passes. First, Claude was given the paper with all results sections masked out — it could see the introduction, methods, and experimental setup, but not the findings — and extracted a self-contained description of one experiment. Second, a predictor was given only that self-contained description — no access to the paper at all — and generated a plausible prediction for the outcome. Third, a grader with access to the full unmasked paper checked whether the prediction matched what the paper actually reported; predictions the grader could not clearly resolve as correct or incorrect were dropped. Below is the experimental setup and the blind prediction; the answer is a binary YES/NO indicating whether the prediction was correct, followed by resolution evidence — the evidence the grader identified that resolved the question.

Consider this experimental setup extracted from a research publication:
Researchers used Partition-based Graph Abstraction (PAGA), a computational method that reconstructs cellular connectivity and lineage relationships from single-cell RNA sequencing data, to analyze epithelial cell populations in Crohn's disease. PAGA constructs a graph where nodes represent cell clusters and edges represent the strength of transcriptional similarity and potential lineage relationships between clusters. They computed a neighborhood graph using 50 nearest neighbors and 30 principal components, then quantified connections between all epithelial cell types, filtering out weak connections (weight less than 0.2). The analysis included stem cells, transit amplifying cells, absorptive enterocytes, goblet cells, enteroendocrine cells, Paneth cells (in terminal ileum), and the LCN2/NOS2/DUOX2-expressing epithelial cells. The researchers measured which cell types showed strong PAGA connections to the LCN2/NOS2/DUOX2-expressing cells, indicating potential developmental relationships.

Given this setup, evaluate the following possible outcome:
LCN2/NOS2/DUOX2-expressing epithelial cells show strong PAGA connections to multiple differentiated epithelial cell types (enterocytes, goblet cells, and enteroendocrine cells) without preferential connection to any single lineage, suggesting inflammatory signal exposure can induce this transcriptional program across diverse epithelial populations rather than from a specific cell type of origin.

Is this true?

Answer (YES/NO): NO